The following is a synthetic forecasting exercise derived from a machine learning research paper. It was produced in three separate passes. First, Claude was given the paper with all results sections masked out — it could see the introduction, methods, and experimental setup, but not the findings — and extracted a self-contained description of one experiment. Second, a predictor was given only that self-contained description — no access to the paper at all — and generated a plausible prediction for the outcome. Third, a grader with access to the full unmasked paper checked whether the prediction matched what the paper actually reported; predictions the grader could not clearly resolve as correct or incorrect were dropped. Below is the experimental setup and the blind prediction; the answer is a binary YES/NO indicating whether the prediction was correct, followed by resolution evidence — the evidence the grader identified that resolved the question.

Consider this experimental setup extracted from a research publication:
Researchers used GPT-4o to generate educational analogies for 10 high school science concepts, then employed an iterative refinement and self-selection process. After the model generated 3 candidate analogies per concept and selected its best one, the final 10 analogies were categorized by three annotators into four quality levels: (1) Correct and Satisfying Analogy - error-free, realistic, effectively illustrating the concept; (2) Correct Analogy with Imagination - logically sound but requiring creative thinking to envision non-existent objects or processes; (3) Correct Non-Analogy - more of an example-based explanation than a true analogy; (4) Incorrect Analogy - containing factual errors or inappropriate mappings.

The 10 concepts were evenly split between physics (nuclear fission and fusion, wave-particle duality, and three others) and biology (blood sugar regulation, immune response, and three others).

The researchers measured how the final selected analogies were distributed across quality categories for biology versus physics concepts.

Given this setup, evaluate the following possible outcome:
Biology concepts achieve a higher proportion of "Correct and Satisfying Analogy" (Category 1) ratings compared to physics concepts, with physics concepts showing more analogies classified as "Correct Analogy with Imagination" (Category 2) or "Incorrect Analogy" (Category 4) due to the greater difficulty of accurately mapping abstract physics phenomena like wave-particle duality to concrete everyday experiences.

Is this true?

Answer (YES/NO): YES